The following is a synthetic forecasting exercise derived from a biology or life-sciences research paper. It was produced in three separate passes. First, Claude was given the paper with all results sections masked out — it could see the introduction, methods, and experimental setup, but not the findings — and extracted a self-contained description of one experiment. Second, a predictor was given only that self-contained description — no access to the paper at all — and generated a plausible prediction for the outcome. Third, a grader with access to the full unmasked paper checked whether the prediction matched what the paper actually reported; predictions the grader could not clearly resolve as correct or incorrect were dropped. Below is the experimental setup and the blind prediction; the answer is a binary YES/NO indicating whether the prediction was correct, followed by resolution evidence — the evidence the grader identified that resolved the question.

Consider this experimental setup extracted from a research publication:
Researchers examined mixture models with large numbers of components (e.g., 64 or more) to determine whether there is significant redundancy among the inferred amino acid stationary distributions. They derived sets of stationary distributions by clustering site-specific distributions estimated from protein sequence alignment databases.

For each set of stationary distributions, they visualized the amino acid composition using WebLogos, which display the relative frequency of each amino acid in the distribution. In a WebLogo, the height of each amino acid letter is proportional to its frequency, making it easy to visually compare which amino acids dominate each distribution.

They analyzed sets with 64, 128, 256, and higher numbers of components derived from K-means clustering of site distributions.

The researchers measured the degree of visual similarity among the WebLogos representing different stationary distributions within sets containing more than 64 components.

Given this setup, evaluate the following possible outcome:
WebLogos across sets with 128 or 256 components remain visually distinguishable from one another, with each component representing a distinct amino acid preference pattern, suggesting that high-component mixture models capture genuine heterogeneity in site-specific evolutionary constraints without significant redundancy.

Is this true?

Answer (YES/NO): NO